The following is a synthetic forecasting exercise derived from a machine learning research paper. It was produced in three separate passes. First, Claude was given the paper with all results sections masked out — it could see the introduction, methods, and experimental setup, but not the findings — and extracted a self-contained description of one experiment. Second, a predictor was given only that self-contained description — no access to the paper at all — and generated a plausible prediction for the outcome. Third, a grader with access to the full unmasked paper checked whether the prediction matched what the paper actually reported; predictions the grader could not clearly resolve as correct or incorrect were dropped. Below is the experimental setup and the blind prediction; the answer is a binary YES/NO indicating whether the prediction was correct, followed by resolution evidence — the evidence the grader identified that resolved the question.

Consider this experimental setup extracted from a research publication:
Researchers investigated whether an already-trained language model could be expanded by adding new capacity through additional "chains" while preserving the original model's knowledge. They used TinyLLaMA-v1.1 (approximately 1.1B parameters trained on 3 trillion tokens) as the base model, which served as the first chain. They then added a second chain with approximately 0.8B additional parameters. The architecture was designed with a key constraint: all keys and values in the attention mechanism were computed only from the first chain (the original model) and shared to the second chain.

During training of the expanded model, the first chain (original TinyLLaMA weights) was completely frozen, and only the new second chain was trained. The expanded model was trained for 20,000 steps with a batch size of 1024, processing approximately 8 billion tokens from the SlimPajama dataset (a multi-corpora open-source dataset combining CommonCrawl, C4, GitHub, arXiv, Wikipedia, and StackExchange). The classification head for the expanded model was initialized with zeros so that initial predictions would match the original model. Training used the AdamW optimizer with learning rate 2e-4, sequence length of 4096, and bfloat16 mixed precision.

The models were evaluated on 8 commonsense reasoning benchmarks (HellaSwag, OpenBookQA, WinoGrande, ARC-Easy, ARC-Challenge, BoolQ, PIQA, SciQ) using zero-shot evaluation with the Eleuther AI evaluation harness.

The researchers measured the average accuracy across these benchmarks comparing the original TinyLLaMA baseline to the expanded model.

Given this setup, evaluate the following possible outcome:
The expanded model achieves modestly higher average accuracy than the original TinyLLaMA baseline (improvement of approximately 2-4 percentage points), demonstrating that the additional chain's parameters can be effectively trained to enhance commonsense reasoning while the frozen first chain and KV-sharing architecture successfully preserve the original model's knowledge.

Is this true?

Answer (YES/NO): NO